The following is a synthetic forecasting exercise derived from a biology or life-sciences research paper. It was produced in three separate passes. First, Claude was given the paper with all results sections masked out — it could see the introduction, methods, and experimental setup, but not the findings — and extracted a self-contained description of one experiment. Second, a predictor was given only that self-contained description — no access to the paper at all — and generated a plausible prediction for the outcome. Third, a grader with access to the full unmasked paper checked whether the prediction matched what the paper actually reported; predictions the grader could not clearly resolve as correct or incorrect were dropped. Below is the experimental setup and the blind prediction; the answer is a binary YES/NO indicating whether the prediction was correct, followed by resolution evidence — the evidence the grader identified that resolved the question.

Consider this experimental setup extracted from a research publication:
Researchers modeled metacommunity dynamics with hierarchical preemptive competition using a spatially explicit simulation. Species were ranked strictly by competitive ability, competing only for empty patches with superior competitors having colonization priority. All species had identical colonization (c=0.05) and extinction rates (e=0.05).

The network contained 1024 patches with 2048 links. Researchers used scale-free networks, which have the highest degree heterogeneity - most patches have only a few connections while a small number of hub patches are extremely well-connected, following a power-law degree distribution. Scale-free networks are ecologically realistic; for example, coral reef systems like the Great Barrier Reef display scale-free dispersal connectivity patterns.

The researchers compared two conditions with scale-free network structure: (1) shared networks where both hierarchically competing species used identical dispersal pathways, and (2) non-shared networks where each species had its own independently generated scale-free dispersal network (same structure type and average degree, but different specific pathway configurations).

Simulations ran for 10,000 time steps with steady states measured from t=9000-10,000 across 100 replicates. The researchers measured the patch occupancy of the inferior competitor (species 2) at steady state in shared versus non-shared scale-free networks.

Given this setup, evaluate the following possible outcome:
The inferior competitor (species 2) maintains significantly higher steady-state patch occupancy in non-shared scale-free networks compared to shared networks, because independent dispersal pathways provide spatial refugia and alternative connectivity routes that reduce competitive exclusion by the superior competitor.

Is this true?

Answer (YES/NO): YES